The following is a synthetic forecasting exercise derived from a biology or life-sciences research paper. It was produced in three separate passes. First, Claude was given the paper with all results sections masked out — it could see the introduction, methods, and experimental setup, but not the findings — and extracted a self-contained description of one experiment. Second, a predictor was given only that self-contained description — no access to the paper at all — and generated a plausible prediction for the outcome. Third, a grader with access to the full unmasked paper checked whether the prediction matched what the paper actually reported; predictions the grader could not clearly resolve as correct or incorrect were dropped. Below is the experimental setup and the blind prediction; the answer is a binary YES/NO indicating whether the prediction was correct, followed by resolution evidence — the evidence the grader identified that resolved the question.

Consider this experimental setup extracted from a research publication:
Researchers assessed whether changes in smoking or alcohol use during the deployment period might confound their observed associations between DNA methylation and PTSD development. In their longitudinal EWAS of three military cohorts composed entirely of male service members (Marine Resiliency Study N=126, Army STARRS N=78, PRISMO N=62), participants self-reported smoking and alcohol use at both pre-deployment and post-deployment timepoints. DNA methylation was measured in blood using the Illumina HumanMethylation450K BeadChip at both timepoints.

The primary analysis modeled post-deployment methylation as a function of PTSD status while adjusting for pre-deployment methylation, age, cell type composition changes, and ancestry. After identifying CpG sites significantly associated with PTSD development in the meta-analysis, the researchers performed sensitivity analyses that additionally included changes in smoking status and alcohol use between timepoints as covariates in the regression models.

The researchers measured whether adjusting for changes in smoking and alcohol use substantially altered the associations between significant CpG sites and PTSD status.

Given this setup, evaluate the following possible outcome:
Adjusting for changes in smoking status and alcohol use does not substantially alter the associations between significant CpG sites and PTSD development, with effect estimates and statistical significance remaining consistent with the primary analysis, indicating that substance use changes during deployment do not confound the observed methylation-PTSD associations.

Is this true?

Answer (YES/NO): YES